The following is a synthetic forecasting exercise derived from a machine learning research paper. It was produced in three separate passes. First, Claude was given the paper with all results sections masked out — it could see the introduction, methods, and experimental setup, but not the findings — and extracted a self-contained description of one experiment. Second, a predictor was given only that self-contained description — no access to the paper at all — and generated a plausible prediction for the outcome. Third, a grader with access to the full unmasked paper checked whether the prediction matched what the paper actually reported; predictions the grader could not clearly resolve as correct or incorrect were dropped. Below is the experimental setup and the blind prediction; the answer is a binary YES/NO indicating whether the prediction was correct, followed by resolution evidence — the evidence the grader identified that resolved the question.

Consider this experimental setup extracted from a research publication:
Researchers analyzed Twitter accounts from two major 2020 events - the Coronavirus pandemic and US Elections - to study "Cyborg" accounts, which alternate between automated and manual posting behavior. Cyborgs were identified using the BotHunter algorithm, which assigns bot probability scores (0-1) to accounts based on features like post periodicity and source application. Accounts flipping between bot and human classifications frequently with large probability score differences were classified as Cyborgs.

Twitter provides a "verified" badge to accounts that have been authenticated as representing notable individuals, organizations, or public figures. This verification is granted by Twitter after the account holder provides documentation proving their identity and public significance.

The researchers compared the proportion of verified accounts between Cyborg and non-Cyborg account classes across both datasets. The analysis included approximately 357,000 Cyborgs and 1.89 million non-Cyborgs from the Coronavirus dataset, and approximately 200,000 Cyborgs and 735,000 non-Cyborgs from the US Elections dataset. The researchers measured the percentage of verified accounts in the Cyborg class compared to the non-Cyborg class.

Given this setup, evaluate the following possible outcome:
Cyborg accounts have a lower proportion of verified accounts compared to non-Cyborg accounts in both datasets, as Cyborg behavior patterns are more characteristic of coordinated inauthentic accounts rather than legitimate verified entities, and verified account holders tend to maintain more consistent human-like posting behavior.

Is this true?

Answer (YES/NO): YES